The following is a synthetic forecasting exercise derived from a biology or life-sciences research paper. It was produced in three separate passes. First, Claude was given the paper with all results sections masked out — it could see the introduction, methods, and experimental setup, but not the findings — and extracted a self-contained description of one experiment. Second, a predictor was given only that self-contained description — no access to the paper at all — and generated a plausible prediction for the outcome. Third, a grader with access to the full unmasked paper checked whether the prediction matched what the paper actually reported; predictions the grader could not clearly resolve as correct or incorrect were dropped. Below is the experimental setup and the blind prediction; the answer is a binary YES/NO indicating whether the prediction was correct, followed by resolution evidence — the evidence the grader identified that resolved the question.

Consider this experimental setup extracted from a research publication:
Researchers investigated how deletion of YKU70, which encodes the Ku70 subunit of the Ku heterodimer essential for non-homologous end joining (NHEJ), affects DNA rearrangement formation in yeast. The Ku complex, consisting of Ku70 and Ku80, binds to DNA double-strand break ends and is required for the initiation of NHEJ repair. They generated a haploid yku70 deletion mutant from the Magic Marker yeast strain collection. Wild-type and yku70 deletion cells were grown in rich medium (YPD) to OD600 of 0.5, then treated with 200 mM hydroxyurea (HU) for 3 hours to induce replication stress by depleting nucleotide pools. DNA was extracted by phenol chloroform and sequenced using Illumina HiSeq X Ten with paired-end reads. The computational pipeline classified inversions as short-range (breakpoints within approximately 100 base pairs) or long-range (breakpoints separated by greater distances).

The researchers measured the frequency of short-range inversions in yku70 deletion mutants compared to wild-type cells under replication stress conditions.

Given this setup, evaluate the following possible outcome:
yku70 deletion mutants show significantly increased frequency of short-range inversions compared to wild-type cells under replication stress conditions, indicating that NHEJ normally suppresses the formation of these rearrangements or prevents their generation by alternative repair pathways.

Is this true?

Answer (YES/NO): NO